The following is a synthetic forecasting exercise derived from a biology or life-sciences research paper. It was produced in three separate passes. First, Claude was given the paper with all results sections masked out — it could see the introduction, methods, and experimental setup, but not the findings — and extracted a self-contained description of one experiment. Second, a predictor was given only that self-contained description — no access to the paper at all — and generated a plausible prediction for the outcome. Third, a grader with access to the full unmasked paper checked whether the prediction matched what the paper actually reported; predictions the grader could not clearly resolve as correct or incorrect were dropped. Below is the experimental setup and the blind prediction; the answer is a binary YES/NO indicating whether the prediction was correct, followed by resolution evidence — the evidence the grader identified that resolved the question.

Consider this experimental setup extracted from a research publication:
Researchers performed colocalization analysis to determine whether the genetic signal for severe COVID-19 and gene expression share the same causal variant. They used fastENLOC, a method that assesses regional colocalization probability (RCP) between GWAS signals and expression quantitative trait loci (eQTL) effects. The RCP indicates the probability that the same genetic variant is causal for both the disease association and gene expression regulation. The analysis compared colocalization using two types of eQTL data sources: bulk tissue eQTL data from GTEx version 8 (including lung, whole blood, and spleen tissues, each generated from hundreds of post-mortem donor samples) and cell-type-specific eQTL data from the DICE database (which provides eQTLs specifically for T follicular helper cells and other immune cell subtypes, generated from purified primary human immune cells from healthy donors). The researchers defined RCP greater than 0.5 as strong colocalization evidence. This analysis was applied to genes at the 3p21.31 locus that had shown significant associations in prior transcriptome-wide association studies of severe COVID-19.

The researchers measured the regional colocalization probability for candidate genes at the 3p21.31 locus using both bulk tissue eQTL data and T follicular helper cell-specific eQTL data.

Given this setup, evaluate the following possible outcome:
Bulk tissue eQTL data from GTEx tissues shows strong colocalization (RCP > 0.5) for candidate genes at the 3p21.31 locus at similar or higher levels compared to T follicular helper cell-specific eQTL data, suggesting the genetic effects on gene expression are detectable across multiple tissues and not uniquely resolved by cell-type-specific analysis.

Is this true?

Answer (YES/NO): NO